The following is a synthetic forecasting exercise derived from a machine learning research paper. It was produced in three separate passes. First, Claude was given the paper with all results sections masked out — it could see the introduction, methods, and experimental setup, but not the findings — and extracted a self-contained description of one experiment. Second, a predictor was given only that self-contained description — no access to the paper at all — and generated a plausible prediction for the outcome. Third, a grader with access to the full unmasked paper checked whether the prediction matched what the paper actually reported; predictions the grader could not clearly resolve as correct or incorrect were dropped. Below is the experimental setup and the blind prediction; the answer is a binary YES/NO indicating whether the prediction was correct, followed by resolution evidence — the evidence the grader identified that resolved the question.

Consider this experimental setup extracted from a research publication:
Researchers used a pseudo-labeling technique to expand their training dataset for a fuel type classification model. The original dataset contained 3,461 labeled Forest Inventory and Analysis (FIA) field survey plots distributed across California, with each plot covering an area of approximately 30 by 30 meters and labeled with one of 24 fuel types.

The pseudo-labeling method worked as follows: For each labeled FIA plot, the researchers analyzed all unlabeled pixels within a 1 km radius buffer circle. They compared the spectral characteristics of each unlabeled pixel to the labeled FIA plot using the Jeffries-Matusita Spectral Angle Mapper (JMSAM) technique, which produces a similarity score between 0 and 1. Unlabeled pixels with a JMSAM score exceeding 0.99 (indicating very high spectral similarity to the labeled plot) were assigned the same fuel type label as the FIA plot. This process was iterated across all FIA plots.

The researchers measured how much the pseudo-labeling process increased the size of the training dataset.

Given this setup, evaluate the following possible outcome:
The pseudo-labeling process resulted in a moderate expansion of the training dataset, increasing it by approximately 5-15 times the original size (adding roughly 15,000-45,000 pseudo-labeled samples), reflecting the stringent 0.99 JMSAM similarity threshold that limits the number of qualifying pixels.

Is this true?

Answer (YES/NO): NO